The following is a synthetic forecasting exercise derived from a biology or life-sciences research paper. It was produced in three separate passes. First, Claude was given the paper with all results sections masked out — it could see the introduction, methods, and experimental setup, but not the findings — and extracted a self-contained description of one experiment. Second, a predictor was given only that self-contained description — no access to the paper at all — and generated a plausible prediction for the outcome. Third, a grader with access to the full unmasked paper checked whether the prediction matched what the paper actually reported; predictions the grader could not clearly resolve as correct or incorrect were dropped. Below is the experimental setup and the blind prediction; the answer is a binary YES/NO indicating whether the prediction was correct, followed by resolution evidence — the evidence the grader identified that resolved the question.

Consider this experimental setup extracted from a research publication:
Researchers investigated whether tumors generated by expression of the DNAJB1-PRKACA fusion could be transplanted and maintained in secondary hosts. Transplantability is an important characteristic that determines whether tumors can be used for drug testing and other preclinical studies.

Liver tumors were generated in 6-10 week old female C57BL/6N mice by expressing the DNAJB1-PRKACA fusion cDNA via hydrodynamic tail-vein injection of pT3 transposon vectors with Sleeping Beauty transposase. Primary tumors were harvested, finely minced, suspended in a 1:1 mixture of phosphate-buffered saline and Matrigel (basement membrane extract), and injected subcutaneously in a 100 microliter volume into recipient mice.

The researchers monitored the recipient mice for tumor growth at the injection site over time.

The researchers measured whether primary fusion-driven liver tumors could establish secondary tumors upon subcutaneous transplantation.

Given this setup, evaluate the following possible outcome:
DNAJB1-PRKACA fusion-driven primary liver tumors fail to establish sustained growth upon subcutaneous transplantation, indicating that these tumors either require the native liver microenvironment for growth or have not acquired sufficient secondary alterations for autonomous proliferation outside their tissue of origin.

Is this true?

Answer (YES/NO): NO